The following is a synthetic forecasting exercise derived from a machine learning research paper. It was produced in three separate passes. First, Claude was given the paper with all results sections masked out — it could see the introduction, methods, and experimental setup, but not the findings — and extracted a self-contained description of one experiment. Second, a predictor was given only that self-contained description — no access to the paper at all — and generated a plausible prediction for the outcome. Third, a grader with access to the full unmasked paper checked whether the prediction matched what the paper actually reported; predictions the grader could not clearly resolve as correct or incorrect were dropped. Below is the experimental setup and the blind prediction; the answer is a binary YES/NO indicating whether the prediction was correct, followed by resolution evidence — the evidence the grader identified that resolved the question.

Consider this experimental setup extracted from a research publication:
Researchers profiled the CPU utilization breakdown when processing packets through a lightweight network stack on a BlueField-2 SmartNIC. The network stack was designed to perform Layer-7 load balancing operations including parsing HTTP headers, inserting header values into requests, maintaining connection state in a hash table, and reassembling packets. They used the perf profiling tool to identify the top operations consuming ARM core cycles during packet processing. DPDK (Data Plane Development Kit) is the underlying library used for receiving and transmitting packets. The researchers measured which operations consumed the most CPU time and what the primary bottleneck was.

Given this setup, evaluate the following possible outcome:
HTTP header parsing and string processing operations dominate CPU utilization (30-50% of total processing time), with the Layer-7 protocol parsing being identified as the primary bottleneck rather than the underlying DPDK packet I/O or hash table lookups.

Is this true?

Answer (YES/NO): NO